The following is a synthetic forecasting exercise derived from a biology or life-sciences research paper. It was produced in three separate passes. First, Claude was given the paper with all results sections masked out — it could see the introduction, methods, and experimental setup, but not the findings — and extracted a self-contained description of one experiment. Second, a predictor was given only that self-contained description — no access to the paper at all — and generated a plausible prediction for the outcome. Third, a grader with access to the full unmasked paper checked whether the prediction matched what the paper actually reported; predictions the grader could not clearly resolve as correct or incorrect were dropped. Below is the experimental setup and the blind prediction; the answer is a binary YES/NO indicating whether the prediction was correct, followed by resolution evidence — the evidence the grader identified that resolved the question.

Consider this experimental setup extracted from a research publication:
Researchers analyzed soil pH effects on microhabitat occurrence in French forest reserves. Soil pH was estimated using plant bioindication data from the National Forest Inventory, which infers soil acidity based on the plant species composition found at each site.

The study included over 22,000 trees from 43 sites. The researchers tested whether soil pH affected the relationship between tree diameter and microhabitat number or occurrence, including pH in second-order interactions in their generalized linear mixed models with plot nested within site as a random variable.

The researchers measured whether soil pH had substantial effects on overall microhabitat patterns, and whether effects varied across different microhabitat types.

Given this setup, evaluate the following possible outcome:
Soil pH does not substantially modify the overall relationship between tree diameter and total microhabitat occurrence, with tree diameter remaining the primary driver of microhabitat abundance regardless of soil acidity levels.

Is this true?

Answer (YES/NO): YES